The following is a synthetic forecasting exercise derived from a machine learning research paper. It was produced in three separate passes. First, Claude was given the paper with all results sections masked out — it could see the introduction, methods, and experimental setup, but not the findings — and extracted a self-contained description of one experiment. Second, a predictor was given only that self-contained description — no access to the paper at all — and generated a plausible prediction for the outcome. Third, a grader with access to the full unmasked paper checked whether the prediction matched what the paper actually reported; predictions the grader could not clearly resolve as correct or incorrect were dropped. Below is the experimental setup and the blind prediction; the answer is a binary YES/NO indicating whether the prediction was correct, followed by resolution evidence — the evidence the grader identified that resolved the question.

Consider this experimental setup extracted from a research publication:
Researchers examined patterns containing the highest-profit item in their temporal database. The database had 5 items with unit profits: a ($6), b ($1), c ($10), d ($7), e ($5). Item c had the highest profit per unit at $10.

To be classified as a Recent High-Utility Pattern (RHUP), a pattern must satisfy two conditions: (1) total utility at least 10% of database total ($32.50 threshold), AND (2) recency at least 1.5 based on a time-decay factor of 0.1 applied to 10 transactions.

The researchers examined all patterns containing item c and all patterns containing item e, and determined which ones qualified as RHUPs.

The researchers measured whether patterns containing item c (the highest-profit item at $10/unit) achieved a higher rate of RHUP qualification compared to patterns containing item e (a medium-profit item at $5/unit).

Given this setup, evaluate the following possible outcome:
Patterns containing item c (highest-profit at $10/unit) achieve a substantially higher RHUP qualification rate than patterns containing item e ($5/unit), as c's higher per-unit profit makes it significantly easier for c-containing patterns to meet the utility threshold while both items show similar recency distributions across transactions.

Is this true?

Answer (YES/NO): NO